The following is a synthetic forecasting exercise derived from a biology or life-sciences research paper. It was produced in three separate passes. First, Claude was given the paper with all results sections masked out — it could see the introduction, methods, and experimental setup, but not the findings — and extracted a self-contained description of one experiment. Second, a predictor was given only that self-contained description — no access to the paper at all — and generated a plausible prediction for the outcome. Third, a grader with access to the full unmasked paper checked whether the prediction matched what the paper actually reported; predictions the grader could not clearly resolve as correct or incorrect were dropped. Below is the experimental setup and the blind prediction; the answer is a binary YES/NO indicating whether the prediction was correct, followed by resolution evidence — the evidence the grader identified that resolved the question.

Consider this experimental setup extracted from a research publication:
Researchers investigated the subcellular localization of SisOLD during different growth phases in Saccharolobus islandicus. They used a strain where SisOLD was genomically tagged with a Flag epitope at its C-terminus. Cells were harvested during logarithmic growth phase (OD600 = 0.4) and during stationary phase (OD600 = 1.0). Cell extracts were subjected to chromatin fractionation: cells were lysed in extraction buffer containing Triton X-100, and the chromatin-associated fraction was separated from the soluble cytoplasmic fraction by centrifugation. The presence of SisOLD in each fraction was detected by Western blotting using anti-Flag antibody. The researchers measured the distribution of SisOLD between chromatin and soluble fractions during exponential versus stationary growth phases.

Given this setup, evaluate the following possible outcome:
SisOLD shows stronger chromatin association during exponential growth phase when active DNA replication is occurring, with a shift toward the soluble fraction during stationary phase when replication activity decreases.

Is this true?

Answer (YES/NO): YES